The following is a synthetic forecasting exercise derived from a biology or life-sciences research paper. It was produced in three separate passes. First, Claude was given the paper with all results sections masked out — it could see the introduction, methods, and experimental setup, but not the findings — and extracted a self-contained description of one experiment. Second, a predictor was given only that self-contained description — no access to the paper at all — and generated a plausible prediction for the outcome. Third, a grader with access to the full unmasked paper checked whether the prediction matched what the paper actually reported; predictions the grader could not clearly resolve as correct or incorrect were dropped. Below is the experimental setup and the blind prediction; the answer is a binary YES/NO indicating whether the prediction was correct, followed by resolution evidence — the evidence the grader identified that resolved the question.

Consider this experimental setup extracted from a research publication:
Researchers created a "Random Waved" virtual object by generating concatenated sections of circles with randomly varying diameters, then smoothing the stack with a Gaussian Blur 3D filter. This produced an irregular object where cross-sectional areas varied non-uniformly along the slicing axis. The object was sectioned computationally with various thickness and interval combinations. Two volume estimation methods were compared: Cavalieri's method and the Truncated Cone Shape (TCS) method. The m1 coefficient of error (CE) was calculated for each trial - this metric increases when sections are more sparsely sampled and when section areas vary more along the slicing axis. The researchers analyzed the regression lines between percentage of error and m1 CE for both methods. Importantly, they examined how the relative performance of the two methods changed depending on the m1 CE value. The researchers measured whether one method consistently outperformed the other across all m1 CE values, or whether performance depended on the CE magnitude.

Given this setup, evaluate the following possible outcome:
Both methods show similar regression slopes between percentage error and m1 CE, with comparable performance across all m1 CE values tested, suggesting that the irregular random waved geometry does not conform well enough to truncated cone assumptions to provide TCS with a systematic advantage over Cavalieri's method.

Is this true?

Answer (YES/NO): NO